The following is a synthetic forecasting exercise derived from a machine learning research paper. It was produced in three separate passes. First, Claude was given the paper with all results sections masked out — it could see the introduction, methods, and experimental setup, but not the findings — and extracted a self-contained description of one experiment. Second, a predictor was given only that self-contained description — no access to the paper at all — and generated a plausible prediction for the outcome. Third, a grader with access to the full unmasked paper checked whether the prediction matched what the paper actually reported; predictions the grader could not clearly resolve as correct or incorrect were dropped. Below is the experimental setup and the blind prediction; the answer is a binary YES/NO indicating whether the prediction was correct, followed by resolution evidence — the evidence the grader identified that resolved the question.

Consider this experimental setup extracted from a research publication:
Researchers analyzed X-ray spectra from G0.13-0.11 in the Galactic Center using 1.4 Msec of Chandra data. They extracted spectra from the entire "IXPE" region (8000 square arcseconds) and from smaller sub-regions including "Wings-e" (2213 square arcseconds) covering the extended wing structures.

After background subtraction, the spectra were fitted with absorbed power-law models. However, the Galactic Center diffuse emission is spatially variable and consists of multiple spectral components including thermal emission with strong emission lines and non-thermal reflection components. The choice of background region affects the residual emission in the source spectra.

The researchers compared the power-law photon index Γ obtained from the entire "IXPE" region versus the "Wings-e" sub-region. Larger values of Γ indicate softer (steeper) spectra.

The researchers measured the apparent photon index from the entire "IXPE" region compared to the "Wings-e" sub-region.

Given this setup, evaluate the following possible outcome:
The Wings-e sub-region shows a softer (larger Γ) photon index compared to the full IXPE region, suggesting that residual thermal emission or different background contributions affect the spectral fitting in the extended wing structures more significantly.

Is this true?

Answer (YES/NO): NO